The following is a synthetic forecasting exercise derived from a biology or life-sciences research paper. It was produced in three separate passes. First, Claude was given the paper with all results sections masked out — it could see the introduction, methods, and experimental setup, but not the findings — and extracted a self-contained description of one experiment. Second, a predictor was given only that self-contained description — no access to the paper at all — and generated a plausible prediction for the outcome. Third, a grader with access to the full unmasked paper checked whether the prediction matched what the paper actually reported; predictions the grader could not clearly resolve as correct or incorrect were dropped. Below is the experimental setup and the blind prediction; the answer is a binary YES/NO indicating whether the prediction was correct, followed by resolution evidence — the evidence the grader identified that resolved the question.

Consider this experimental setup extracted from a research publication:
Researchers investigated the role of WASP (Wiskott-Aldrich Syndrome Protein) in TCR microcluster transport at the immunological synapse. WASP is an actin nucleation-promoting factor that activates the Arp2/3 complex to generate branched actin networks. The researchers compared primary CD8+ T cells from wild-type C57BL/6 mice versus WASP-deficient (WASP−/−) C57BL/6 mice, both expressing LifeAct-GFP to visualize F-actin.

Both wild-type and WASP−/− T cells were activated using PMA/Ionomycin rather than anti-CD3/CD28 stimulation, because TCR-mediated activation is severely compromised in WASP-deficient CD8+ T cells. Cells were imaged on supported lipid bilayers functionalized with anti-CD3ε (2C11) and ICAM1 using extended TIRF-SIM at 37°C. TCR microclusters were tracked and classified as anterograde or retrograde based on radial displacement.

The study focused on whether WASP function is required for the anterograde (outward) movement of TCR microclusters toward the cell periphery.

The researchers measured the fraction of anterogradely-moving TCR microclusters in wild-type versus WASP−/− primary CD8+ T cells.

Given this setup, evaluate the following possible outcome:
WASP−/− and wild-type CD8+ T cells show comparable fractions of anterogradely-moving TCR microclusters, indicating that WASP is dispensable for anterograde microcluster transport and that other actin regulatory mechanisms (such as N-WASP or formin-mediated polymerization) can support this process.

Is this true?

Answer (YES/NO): NO